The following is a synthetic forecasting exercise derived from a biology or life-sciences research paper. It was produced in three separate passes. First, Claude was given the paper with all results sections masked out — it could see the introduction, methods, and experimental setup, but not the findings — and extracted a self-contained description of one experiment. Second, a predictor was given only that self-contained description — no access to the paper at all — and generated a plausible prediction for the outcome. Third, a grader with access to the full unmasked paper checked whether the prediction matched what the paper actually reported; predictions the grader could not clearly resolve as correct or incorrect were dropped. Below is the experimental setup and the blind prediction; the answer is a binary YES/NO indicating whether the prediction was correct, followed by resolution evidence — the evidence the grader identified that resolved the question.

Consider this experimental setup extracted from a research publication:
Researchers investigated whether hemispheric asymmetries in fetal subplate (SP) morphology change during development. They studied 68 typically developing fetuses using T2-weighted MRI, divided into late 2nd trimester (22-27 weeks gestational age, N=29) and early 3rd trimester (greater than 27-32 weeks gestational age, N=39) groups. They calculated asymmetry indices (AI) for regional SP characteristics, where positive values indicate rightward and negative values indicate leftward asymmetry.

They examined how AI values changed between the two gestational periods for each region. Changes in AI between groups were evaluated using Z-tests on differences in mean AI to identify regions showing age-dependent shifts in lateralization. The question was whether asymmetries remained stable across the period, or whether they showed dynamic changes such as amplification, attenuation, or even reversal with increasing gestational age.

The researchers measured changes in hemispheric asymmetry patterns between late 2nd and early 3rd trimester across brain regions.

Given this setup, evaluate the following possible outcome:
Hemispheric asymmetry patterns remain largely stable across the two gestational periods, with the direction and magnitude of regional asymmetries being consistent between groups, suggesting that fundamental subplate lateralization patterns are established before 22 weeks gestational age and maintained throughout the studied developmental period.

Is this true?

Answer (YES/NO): NO